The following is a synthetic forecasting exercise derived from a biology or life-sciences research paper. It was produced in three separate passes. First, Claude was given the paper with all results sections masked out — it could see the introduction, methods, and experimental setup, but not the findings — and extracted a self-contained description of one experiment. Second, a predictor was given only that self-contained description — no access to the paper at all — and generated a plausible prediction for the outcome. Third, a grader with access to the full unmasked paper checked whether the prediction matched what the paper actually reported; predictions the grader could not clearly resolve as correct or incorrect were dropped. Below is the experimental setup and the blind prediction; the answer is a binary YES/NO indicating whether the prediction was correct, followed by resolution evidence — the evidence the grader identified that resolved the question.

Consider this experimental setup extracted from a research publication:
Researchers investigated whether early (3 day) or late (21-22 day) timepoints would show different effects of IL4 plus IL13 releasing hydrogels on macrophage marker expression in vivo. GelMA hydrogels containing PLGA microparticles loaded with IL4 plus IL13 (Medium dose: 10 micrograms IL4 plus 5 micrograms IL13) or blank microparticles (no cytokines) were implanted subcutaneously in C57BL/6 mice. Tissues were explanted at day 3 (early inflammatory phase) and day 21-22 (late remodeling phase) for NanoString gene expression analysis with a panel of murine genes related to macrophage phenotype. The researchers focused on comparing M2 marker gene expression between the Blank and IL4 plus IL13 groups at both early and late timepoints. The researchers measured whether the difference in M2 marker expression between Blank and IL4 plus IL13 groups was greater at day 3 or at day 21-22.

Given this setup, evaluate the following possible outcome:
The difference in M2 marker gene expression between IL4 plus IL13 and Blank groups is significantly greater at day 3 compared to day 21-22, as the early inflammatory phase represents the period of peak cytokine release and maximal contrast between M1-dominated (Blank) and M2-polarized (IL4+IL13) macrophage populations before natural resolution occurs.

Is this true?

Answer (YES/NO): YES